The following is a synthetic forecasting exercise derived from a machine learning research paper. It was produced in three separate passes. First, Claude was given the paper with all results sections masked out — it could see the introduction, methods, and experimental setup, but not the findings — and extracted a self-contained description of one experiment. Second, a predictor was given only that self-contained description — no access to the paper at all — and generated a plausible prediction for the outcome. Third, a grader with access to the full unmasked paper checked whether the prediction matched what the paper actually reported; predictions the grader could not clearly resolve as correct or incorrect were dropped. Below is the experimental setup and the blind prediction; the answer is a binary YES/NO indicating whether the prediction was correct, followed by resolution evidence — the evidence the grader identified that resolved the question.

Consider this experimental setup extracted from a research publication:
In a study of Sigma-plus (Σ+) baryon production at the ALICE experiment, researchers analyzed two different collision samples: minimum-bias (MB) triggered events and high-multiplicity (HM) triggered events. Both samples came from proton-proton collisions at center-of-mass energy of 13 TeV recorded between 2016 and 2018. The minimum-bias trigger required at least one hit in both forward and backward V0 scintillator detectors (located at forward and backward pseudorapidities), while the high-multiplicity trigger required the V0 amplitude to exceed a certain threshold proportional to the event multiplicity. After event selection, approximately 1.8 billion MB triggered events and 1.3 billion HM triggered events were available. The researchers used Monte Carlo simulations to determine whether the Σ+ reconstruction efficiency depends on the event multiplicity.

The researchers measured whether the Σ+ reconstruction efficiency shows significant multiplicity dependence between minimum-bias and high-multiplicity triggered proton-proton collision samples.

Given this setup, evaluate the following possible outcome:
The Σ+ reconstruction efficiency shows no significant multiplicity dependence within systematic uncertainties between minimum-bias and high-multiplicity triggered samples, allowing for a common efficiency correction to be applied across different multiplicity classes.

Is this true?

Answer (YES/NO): YES